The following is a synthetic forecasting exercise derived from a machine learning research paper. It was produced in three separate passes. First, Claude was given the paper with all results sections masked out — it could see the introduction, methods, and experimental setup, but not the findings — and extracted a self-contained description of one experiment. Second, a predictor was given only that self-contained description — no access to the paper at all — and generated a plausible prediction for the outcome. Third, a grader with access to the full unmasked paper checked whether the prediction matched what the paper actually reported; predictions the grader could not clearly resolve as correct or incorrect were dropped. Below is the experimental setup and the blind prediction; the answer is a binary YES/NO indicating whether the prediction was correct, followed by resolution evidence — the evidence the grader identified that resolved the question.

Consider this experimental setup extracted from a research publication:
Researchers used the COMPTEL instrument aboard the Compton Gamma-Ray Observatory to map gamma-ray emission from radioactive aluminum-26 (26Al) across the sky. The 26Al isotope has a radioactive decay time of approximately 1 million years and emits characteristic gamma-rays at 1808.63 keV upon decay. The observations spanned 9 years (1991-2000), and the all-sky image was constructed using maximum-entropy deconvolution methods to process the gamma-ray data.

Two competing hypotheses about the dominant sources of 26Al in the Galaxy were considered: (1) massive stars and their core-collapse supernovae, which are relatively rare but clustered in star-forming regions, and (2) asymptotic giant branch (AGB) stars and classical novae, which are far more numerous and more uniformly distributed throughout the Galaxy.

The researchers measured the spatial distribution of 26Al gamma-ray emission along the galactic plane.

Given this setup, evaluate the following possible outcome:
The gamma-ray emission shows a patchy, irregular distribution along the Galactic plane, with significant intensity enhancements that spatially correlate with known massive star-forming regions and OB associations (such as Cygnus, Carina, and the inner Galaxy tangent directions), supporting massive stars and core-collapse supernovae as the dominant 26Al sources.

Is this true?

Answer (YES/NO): YES